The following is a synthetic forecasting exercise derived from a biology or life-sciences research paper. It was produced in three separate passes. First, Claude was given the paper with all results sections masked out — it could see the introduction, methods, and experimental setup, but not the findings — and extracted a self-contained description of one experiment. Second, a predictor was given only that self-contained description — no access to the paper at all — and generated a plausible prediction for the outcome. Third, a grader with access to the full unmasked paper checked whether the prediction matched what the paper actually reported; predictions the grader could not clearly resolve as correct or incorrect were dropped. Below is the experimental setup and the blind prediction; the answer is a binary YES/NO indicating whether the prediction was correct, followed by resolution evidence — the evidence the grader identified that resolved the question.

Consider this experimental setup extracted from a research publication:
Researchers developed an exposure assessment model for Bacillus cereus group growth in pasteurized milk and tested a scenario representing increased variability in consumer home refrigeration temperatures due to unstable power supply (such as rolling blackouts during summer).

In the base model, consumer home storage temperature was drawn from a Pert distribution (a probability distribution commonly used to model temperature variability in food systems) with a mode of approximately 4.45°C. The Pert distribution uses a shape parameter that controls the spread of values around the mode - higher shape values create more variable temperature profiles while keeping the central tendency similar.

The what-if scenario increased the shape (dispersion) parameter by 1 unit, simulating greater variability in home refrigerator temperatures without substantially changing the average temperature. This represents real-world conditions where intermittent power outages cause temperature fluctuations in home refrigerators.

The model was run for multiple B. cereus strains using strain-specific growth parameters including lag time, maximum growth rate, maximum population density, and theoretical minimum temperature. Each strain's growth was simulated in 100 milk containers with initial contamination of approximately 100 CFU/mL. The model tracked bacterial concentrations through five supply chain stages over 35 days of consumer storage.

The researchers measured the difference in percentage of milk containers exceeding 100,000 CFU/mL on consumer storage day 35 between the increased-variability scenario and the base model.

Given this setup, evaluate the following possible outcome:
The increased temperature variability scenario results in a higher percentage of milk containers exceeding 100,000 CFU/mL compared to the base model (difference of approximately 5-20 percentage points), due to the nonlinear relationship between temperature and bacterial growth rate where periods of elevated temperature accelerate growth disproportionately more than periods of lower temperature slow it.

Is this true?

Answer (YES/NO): YES